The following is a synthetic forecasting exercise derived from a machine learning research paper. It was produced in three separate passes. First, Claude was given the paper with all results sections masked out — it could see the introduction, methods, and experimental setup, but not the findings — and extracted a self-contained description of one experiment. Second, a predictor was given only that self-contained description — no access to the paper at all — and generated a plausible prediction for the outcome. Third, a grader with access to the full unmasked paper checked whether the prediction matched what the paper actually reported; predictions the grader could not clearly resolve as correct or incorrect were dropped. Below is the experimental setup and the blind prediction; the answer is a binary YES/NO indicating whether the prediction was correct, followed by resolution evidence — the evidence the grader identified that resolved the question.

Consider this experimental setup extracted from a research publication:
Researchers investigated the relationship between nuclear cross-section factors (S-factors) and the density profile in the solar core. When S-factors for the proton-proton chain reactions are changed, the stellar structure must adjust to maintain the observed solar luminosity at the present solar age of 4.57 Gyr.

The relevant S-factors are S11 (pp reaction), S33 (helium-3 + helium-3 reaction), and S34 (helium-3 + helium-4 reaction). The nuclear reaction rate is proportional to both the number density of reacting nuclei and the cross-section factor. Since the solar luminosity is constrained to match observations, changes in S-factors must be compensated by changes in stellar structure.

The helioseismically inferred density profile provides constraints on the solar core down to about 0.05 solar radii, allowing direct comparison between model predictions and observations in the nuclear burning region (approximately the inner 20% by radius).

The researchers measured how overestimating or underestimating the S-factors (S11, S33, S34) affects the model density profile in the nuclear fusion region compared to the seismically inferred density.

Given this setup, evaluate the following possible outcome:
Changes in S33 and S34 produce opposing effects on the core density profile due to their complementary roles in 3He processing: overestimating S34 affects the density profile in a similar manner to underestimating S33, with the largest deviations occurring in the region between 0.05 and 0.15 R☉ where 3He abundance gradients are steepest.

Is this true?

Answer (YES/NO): NO